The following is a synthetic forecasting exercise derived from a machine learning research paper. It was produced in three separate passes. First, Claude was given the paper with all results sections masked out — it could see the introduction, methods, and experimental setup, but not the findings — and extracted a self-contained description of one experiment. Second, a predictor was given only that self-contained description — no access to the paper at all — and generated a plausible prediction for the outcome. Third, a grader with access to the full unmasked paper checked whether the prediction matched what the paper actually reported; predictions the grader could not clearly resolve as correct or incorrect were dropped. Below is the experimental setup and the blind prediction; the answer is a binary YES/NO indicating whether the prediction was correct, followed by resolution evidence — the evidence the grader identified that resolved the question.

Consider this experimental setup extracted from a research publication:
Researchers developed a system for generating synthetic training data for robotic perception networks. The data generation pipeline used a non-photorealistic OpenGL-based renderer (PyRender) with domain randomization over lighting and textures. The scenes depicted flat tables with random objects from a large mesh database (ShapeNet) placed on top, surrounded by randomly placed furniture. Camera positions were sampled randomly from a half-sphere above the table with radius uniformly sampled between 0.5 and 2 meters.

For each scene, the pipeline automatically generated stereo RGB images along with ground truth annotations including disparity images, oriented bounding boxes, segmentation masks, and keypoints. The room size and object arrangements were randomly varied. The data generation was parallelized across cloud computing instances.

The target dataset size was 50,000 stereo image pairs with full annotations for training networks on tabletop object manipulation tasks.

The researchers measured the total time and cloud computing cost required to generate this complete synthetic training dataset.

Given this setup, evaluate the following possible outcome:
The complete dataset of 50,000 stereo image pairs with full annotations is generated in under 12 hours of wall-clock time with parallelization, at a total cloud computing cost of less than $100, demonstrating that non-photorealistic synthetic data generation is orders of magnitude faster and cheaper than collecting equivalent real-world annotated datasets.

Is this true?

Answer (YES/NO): NO